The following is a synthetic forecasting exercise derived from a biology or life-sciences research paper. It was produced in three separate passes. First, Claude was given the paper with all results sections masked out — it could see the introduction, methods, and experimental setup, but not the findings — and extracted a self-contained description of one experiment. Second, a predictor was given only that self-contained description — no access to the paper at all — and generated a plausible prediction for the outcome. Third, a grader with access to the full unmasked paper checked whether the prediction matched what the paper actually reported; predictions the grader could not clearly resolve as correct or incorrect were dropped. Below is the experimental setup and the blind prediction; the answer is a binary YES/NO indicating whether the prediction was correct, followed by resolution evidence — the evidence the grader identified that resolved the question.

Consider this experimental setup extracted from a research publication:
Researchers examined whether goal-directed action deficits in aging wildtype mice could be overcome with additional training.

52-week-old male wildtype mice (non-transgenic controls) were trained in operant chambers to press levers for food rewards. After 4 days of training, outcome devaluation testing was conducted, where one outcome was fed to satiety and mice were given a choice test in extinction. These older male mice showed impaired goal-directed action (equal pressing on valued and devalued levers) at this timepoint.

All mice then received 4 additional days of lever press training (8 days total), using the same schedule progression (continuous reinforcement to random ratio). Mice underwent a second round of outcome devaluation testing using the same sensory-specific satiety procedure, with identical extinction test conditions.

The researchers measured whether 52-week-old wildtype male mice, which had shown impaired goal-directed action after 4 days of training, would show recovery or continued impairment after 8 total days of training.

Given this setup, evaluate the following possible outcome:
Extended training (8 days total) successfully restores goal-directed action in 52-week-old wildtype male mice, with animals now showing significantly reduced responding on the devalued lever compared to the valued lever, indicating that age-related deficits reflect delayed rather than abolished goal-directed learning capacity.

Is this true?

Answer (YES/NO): YES